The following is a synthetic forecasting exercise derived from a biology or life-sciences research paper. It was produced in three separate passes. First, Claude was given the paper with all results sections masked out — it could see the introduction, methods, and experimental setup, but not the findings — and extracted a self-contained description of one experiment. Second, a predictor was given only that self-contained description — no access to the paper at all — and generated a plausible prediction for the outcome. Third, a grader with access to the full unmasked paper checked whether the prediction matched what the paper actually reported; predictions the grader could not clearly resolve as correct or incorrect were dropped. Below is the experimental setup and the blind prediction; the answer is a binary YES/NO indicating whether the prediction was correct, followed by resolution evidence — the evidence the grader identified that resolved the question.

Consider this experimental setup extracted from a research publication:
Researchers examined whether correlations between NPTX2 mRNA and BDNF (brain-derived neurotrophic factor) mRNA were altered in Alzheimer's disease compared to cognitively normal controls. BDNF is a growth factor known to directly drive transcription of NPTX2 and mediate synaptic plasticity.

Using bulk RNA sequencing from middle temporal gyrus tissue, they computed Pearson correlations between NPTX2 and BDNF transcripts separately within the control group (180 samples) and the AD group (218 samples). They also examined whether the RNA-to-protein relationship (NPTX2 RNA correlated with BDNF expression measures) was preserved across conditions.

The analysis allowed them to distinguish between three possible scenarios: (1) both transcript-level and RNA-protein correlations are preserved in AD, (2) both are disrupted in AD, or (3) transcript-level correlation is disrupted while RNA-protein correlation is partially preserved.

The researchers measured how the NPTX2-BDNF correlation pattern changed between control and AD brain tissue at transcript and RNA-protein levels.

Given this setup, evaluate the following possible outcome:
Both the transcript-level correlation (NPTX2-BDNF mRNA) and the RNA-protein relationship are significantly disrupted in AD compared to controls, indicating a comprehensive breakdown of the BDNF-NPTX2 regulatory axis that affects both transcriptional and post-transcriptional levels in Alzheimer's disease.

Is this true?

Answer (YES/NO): NO